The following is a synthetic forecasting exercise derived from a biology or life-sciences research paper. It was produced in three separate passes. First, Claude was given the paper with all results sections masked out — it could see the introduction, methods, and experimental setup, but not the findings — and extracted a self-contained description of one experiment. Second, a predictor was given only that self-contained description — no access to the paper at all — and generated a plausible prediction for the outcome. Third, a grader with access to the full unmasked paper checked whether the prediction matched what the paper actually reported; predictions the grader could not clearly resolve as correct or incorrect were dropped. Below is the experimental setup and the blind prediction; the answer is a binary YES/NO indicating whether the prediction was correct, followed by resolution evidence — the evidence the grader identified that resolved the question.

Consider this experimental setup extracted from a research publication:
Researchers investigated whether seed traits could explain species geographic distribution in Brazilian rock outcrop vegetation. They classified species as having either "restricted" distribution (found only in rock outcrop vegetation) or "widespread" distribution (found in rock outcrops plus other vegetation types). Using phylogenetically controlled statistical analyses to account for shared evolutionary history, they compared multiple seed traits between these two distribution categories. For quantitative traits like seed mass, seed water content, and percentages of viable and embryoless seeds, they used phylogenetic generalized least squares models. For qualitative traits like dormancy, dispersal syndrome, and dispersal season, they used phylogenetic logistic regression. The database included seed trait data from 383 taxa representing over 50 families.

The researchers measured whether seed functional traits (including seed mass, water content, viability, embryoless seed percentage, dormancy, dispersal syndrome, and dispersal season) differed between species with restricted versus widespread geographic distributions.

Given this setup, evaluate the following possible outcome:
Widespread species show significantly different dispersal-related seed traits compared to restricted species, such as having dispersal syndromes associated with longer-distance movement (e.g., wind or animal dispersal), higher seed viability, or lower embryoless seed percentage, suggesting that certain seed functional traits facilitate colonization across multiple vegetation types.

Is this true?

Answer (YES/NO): NO